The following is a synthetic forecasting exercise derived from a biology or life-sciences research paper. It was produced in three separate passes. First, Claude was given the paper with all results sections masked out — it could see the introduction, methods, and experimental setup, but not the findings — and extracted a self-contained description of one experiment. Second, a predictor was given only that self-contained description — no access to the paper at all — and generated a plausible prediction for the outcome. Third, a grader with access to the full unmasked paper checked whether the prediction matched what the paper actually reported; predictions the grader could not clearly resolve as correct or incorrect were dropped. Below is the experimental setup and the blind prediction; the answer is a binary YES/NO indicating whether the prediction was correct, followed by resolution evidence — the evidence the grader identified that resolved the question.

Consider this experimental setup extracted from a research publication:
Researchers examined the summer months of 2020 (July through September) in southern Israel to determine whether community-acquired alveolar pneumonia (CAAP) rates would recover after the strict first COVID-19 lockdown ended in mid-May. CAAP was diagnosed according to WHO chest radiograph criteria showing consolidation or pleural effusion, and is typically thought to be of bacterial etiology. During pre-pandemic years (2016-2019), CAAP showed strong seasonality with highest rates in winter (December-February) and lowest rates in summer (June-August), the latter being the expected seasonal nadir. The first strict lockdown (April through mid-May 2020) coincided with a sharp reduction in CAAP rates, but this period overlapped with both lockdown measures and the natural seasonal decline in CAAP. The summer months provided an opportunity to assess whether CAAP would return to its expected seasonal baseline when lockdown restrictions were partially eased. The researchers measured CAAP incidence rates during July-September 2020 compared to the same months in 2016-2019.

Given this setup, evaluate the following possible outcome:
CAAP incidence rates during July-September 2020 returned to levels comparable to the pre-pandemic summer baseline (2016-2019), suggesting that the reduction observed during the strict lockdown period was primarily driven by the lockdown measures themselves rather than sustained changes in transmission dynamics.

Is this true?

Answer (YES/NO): YES